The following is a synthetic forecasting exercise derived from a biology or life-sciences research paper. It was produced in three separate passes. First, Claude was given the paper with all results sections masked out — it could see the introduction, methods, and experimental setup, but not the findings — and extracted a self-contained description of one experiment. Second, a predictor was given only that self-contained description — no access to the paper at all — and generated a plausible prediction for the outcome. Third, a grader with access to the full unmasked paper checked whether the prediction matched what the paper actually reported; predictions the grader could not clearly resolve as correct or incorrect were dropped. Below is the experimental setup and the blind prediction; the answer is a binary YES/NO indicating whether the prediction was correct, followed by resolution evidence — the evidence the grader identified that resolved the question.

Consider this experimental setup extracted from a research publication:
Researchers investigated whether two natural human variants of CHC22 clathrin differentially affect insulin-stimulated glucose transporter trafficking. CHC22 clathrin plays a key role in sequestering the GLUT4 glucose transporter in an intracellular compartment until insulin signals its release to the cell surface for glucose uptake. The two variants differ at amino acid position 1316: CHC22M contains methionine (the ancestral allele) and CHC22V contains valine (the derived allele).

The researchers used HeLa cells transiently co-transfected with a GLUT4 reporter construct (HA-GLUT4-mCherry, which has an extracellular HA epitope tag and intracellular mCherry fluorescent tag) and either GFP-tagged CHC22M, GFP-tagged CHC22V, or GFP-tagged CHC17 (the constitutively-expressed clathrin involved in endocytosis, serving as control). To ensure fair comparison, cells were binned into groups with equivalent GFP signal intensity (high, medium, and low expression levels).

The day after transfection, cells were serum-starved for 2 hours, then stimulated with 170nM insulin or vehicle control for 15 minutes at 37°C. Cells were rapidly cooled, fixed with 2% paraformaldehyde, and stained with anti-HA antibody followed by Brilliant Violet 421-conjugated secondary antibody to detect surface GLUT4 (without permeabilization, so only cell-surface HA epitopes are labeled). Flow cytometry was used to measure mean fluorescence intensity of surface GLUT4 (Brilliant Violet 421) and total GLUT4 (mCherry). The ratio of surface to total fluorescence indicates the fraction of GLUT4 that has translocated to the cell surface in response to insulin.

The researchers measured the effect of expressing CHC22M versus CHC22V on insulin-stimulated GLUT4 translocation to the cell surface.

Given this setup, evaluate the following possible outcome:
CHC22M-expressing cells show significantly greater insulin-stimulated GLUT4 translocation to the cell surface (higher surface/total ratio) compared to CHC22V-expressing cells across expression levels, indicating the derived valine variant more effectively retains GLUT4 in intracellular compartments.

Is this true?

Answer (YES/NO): NO